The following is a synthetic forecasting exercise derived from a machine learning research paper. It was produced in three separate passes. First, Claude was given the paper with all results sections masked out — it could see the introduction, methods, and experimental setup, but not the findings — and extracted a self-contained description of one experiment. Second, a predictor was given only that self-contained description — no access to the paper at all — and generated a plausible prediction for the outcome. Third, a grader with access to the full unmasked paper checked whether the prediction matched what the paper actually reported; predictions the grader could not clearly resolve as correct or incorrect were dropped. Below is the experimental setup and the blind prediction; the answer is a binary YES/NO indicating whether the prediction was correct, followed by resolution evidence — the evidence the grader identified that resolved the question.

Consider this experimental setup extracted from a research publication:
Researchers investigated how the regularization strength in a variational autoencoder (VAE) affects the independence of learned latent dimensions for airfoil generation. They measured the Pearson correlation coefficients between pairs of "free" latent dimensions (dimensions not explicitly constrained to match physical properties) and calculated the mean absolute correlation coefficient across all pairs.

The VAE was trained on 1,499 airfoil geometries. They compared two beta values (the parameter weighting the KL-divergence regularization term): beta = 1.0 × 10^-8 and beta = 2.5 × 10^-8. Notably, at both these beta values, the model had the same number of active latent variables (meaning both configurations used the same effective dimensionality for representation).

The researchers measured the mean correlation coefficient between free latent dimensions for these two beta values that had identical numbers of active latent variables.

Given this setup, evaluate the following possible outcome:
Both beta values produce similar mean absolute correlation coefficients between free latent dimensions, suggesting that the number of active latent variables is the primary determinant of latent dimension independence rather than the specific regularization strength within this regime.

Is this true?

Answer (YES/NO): NO